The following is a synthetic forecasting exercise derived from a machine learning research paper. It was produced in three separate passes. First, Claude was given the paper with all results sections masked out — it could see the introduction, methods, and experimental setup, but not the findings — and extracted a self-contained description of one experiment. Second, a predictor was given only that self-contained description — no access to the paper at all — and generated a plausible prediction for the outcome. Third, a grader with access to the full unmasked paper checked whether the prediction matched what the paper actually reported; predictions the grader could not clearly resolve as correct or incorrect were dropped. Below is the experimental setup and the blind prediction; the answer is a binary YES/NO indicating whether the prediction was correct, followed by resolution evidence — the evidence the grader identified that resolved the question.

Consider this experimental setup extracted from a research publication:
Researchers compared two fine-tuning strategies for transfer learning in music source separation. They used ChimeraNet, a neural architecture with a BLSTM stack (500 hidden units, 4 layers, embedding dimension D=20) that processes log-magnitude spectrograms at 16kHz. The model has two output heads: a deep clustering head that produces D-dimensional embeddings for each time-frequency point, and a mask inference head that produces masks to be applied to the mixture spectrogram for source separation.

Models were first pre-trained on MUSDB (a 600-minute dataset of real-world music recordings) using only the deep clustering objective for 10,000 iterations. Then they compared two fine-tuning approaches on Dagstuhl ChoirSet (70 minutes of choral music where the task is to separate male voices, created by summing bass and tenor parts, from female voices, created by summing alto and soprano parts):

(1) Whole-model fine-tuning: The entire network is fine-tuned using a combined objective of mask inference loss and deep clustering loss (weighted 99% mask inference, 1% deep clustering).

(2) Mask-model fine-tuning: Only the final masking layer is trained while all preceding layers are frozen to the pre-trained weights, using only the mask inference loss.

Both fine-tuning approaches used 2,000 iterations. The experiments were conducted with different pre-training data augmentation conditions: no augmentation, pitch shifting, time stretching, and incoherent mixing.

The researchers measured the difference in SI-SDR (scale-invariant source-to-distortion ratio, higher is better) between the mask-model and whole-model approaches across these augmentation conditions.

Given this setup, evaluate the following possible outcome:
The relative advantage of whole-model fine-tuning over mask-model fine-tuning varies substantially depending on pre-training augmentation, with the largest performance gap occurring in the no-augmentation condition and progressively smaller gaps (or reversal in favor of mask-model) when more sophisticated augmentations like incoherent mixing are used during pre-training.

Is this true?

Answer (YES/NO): YES